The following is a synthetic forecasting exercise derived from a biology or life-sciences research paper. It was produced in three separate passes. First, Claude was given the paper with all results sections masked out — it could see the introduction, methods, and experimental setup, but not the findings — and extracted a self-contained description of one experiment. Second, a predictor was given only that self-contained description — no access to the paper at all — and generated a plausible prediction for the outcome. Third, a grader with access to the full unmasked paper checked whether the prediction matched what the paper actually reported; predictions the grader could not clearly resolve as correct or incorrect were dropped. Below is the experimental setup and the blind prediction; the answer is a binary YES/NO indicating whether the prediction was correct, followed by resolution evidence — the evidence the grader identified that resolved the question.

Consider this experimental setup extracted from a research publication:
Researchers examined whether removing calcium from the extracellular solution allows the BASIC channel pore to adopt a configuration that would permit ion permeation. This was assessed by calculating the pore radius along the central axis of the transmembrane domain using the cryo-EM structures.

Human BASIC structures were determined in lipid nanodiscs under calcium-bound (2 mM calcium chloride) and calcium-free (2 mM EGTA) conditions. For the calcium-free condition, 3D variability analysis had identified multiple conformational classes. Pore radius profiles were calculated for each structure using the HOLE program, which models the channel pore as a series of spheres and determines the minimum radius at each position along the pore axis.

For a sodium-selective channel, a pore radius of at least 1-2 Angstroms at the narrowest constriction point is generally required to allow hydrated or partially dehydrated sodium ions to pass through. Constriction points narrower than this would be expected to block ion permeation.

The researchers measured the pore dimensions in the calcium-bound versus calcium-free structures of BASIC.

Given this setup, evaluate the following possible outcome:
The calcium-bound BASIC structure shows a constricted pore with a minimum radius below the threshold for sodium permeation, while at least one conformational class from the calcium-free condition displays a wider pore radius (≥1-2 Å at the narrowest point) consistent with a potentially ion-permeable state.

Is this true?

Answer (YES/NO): YES